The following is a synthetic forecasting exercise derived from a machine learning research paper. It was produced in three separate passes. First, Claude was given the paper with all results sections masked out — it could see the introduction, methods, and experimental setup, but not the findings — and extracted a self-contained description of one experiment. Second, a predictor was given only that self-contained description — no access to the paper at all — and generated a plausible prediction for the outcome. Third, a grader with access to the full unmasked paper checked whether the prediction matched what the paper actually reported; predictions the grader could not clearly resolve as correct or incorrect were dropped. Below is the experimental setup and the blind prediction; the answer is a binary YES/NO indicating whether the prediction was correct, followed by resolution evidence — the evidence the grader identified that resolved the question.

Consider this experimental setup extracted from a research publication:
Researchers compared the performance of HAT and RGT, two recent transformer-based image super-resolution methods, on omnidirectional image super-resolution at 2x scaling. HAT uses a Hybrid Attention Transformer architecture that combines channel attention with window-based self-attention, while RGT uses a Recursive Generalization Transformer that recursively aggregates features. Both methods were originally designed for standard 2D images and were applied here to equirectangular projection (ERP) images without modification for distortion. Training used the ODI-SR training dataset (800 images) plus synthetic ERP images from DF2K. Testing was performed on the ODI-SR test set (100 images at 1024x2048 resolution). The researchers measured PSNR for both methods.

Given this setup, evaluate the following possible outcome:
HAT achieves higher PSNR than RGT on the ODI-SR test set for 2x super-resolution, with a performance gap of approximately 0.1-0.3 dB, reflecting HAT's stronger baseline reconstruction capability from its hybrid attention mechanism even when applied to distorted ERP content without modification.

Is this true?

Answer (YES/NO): YES